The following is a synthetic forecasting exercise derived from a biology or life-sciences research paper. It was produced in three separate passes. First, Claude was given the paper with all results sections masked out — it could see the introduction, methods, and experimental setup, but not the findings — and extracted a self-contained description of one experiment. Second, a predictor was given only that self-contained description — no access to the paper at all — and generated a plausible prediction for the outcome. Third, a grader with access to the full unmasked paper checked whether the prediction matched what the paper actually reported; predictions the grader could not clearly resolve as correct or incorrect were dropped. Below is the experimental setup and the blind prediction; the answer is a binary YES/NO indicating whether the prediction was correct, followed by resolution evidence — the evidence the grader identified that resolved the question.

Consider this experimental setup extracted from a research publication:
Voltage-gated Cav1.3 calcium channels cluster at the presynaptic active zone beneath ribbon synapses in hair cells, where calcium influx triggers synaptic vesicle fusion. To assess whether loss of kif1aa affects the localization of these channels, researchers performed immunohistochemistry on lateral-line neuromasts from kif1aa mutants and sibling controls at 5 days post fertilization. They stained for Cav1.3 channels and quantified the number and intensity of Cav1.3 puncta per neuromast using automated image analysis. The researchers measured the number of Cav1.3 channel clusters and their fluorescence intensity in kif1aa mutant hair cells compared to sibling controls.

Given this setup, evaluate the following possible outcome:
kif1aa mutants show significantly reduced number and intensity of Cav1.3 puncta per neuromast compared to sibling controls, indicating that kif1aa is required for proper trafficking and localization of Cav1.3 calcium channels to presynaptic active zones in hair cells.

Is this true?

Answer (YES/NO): NO